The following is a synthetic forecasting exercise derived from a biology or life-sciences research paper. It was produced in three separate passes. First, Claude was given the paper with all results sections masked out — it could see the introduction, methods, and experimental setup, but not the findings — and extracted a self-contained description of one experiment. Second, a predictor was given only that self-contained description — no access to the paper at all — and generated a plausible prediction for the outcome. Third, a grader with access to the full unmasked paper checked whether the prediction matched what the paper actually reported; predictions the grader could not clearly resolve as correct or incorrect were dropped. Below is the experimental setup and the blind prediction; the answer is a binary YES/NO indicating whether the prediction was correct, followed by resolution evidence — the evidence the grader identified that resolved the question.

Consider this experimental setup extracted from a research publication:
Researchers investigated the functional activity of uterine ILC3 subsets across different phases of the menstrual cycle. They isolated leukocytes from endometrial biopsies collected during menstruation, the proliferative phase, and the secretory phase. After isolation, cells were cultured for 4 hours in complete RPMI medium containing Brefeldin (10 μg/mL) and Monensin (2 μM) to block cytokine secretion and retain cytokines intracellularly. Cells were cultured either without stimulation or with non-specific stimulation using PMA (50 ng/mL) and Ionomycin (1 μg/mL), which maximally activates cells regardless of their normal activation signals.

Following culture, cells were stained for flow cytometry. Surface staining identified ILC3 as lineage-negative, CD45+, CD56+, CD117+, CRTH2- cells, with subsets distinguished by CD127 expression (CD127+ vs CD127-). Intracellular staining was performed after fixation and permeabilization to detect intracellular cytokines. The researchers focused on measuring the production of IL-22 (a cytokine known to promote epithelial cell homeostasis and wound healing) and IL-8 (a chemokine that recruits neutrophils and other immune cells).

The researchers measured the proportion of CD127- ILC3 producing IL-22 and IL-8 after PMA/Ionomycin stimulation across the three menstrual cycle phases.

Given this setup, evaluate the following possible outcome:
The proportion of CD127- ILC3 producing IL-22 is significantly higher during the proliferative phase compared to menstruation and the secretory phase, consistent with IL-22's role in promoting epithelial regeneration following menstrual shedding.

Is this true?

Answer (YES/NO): NO